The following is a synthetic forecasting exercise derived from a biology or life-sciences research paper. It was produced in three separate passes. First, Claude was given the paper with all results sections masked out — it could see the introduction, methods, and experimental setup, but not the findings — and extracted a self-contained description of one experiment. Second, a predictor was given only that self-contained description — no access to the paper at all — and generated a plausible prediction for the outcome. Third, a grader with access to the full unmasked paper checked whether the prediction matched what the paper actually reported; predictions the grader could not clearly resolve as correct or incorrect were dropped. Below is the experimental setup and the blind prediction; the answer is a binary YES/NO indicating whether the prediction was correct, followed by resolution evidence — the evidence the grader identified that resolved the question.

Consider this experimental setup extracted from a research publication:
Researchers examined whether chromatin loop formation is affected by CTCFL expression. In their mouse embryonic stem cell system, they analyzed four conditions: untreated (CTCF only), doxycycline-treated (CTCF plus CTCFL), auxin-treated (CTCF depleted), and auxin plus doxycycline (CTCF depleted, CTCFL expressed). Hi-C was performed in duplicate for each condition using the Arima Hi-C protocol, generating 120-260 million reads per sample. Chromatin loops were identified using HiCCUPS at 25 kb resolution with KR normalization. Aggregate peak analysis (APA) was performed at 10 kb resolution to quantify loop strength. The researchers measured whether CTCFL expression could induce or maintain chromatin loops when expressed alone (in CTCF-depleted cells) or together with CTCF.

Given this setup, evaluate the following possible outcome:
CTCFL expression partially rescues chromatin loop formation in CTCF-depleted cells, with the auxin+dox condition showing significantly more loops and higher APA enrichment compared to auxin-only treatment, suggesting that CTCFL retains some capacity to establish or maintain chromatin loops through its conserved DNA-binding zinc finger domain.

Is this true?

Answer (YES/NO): NO